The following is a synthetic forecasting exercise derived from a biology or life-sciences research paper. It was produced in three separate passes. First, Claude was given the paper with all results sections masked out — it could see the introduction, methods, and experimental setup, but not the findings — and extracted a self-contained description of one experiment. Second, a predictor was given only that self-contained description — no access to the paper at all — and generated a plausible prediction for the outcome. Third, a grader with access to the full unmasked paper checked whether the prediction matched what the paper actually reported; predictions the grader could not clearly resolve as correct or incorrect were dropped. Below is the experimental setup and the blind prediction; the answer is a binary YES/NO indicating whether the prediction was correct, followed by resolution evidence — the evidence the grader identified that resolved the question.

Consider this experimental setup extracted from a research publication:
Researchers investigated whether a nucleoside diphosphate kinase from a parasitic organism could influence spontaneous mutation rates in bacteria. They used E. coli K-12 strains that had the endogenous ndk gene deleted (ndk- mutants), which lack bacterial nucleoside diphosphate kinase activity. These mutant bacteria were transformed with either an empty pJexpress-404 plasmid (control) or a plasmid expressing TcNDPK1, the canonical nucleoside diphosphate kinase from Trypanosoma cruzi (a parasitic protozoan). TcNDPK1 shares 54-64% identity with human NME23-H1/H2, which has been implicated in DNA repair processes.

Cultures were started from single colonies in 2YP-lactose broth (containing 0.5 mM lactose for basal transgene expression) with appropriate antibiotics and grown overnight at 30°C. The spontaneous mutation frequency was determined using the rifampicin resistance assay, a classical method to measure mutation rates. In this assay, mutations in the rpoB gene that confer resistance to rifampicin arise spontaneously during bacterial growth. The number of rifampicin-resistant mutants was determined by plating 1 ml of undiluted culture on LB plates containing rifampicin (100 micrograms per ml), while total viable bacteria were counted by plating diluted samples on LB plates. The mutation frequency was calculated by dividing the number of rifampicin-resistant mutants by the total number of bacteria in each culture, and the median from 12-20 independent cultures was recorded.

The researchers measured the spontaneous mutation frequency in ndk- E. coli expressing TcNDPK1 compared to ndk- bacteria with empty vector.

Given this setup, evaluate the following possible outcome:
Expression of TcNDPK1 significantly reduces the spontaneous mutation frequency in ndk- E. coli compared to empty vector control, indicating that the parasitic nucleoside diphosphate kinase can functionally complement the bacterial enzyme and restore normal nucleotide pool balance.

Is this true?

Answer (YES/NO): NO